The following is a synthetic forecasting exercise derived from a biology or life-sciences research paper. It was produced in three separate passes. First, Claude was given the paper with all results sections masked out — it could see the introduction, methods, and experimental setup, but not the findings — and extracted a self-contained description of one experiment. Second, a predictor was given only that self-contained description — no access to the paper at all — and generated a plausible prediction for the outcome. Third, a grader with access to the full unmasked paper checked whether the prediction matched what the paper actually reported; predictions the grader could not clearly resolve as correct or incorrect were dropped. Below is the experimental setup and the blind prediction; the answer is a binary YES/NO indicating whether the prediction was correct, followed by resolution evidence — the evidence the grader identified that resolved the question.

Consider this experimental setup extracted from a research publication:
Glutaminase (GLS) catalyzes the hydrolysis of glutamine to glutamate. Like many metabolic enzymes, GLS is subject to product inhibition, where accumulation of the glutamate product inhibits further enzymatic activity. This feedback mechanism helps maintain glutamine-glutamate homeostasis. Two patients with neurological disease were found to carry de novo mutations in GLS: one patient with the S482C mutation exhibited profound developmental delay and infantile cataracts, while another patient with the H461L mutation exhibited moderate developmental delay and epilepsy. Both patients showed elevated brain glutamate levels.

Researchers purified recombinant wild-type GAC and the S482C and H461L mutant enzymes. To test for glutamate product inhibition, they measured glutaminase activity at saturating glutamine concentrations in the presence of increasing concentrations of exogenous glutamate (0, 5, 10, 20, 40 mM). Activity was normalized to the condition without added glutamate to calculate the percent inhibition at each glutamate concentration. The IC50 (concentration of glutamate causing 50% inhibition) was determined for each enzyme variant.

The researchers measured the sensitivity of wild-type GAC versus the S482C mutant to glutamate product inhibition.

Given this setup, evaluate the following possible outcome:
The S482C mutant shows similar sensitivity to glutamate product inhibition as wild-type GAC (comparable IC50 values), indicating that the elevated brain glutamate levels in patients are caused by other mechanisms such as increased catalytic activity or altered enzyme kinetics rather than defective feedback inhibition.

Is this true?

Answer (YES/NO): NO